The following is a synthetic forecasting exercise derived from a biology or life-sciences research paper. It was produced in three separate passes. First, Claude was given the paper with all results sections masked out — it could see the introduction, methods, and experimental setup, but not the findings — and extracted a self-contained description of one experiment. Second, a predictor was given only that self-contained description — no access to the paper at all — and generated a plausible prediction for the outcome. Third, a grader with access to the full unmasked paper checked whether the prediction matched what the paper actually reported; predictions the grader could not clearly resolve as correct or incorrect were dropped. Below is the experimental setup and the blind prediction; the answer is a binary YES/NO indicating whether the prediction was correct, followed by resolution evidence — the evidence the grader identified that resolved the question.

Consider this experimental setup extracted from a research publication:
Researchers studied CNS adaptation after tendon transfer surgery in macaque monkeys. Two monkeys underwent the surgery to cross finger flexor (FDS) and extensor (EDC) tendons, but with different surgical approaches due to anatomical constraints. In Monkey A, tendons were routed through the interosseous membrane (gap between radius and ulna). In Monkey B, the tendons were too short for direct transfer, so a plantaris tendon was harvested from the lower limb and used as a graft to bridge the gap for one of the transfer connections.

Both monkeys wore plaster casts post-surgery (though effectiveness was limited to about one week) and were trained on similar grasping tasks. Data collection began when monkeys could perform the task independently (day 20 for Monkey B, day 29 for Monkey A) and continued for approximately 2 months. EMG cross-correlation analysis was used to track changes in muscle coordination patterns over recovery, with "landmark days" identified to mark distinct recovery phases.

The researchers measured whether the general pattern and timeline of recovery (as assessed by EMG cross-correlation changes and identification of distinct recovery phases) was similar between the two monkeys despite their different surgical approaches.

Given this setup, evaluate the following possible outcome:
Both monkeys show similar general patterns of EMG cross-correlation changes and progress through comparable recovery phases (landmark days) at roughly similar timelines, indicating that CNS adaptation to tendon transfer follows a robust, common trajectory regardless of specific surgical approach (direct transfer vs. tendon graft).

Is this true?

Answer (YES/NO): YES